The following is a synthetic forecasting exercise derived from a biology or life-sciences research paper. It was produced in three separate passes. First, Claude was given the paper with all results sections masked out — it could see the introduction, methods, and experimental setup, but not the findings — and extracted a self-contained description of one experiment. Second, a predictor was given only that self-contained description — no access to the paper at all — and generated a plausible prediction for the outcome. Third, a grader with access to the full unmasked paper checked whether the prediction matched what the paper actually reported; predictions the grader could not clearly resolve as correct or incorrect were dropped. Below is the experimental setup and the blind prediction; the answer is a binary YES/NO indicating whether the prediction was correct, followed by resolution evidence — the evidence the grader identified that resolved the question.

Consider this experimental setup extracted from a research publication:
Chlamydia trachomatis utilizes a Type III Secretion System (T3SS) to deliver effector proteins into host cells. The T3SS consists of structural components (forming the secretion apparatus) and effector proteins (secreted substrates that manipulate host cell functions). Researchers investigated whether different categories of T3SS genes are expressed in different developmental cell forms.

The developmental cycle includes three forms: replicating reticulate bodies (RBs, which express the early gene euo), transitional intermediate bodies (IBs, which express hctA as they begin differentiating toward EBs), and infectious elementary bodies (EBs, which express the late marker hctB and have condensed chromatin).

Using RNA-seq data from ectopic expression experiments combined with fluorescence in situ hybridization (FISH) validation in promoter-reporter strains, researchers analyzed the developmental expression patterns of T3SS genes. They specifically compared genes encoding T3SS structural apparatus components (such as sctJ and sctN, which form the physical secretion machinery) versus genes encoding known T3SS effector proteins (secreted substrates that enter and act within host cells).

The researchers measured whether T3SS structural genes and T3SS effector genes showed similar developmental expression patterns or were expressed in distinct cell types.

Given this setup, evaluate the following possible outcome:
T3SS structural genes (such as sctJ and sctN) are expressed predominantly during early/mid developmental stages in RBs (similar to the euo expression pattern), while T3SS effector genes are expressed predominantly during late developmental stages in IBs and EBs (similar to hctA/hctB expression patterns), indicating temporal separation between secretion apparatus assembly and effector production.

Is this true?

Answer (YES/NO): NO